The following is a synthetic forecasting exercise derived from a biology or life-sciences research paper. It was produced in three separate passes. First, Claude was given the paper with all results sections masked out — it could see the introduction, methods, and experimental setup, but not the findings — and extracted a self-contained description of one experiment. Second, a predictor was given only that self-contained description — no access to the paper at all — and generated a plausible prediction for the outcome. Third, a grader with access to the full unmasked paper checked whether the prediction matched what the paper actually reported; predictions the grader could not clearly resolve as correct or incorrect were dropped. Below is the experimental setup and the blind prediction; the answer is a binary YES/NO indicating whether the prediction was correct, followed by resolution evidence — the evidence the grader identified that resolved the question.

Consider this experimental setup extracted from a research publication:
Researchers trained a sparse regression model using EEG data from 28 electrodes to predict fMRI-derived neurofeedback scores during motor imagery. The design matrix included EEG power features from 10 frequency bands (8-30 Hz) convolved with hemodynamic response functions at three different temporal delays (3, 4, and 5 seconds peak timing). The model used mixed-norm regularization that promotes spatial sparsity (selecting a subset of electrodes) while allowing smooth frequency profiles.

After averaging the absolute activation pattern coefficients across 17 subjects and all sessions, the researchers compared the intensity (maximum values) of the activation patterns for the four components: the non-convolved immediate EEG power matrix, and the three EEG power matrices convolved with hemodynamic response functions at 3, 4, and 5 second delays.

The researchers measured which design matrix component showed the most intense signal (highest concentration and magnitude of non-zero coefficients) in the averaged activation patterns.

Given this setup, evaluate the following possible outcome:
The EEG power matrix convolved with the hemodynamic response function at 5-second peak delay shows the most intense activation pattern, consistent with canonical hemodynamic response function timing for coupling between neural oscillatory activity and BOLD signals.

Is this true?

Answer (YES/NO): NO